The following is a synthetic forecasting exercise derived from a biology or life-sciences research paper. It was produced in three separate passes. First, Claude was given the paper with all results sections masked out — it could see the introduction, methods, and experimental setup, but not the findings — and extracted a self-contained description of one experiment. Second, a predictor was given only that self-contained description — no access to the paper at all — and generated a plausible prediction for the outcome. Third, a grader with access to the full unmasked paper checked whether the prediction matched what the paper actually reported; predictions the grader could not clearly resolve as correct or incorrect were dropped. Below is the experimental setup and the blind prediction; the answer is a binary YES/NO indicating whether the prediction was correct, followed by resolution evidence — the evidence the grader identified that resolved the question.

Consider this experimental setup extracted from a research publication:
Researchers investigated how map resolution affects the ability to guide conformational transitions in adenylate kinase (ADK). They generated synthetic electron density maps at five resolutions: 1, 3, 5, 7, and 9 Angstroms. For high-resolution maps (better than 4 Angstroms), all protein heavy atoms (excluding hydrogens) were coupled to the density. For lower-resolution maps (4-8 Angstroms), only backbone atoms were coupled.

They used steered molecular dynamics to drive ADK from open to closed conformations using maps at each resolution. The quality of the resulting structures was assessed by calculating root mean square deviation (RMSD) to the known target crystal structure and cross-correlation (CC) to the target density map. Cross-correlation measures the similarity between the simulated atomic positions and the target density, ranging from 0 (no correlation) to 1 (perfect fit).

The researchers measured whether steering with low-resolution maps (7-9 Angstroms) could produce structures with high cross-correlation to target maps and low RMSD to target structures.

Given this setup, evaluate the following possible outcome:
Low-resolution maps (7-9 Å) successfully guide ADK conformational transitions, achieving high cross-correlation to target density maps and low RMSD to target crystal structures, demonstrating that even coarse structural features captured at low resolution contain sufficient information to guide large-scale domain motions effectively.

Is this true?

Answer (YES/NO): YES